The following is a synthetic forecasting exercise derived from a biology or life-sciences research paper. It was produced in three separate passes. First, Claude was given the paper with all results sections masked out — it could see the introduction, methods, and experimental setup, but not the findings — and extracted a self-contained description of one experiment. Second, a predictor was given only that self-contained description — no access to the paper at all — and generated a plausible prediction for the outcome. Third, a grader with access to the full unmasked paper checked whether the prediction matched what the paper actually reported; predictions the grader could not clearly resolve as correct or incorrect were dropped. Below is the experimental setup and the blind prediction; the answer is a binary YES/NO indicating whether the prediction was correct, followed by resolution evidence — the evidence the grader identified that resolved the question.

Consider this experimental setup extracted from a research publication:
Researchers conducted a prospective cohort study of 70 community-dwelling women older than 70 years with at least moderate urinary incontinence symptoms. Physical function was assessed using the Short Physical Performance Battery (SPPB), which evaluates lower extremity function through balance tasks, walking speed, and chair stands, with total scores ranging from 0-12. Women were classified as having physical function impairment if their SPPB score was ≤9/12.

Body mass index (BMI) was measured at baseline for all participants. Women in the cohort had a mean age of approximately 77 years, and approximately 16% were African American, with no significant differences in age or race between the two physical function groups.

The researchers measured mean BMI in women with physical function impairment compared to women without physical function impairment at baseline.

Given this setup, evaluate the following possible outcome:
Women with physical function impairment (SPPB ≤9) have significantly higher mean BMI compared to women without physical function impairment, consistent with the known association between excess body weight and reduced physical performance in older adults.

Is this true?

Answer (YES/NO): YES